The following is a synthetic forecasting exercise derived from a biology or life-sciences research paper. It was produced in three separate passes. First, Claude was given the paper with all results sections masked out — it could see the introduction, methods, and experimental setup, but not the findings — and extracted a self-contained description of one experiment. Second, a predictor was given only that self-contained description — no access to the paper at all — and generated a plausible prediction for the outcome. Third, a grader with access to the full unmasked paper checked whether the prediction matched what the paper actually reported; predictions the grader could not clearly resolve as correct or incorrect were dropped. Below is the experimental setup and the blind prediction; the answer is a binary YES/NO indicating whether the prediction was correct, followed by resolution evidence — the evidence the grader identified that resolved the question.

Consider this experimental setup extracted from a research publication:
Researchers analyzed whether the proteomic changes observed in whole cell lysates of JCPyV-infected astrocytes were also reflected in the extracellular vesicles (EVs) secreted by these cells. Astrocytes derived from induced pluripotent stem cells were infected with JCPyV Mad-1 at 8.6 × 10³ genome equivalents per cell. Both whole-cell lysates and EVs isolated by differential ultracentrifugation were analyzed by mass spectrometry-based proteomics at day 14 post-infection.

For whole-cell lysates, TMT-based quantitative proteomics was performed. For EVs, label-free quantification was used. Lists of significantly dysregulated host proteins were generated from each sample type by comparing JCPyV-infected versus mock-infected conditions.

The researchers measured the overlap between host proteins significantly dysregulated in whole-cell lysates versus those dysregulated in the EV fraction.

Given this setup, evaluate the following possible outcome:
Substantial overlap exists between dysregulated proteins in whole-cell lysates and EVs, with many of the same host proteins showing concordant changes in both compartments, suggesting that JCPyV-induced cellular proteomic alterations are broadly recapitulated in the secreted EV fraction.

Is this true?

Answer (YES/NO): NO